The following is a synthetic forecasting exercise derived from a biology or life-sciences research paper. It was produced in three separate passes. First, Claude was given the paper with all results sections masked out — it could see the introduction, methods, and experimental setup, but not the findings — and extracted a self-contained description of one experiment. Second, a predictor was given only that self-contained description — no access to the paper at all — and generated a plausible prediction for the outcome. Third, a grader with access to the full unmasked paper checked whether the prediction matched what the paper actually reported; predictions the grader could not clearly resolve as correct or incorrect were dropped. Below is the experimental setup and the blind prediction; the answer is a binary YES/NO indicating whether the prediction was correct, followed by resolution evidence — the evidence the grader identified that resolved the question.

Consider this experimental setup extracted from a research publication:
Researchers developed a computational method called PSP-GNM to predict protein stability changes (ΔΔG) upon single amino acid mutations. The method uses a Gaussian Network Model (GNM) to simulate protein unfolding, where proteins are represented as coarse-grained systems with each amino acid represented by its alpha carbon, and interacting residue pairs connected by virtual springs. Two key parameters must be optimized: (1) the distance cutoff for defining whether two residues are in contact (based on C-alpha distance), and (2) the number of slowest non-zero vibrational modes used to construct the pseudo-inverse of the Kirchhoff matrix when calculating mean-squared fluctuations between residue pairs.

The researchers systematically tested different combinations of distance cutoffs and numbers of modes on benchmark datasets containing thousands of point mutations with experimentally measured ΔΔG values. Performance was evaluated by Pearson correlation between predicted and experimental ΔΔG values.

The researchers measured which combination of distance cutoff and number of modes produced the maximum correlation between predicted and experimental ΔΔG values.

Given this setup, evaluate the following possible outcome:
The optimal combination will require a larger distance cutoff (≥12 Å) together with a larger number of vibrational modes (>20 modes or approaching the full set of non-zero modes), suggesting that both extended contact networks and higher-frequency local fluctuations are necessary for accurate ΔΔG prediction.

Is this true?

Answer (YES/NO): NO